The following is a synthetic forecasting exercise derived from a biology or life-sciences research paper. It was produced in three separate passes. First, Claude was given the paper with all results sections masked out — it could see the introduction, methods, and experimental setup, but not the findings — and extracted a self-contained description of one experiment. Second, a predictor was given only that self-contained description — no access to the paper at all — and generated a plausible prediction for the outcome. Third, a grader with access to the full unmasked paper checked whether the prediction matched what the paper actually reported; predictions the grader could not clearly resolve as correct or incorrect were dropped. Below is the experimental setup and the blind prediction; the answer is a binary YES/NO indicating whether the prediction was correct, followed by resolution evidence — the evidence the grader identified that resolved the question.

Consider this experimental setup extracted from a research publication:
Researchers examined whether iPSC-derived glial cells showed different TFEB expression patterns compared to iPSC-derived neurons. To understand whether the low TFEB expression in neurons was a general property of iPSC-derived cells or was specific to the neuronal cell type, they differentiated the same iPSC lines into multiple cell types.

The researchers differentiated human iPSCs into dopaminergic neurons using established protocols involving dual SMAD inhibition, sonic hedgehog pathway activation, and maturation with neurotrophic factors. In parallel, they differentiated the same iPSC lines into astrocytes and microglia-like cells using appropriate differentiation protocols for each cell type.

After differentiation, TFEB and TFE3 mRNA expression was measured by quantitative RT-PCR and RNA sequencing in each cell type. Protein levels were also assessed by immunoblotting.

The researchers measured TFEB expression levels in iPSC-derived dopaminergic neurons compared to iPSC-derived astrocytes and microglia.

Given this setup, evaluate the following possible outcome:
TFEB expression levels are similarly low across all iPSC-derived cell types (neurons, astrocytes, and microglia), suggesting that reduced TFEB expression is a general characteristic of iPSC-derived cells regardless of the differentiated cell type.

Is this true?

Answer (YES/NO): NO